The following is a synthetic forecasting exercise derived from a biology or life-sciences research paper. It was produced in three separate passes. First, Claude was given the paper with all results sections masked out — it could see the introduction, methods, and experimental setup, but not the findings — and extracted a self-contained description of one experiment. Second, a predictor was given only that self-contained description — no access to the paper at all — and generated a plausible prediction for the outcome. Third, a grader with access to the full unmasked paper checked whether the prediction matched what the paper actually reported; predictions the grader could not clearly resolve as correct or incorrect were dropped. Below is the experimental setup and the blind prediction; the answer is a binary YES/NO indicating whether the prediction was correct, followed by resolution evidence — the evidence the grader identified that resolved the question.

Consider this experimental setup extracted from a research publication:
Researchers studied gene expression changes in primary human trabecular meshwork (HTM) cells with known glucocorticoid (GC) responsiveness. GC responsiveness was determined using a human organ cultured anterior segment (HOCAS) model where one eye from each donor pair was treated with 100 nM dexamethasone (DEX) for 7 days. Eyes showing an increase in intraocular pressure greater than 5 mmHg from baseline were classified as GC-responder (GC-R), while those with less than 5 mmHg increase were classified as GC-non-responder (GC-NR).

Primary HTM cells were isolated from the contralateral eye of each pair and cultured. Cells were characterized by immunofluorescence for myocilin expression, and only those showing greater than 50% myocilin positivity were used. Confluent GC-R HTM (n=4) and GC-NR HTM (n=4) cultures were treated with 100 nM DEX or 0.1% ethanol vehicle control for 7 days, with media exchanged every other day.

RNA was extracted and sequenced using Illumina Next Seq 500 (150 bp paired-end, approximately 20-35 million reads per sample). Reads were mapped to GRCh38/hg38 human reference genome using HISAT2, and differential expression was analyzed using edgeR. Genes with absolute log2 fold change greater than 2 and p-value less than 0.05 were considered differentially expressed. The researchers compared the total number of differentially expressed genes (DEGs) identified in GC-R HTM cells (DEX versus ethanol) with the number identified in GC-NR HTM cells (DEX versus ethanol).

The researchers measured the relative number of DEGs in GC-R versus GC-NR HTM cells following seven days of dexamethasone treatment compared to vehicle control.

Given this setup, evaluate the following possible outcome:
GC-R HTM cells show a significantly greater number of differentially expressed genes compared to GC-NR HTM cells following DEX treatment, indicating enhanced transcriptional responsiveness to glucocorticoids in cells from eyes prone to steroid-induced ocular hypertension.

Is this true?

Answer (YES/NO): YES